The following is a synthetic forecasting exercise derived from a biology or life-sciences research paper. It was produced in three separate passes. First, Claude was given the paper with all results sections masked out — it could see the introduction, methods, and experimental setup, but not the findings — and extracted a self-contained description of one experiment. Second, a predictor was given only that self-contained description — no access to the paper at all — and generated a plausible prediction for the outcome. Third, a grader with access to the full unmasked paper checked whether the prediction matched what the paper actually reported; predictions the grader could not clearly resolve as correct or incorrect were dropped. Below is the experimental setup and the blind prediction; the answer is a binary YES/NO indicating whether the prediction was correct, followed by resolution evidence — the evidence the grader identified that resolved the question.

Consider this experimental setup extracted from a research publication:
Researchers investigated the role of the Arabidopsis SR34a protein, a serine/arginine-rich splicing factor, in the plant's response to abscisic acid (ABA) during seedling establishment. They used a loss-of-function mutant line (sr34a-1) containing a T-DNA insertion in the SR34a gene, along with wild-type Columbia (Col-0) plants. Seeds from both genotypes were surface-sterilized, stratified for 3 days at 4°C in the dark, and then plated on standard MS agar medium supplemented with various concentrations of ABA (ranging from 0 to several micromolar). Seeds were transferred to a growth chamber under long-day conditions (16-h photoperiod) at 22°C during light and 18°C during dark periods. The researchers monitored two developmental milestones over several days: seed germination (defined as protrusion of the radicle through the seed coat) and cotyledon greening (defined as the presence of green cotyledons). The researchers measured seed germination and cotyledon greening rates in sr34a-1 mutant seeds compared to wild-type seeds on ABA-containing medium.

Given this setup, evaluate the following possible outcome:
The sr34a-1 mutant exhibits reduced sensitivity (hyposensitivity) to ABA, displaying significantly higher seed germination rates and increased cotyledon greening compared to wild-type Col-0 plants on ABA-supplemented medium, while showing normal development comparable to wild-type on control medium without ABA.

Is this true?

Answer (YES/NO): NO